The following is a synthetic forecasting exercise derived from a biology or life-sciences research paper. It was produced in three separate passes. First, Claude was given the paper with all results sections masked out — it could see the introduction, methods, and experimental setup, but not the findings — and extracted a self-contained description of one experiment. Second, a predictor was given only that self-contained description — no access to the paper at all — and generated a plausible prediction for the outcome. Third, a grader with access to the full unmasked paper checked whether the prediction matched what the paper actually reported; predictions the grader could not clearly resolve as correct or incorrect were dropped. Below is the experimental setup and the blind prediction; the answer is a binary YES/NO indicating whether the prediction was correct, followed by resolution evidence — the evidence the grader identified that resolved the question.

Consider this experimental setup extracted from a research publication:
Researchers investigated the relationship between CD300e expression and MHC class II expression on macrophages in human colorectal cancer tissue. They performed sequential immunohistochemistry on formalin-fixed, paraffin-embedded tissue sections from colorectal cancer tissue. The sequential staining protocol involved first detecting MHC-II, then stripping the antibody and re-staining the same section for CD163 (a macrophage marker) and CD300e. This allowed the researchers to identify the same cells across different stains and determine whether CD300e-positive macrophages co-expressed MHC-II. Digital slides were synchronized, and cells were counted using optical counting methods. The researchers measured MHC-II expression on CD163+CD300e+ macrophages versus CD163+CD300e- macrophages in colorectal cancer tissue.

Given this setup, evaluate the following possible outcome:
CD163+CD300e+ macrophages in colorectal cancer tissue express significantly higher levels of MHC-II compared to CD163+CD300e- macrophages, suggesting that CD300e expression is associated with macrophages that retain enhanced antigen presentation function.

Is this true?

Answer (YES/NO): NO